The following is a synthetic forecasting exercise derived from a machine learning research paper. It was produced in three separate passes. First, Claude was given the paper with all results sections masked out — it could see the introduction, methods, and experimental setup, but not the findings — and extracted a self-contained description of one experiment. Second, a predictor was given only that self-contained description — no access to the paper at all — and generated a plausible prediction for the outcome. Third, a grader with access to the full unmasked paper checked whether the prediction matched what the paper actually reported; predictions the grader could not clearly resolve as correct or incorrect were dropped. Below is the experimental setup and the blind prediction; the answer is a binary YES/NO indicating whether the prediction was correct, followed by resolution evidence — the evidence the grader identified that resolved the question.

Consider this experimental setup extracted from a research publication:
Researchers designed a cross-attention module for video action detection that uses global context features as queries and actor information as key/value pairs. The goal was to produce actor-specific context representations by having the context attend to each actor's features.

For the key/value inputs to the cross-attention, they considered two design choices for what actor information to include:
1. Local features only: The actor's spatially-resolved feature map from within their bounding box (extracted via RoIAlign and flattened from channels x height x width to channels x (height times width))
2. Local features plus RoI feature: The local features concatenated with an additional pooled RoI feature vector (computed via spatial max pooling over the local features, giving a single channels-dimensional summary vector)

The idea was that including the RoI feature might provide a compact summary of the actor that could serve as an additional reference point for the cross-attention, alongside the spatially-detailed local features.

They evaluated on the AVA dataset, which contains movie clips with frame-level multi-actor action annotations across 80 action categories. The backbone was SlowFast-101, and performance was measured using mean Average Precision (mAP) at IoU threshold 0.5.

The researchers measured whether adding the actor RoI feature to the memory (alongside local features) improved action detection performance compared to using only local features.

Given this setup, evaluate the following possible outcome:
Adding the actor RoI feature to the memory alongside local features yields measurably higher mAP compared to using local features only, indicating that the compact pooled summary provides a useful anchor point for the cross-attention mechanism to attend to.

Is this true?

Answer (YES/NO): YES